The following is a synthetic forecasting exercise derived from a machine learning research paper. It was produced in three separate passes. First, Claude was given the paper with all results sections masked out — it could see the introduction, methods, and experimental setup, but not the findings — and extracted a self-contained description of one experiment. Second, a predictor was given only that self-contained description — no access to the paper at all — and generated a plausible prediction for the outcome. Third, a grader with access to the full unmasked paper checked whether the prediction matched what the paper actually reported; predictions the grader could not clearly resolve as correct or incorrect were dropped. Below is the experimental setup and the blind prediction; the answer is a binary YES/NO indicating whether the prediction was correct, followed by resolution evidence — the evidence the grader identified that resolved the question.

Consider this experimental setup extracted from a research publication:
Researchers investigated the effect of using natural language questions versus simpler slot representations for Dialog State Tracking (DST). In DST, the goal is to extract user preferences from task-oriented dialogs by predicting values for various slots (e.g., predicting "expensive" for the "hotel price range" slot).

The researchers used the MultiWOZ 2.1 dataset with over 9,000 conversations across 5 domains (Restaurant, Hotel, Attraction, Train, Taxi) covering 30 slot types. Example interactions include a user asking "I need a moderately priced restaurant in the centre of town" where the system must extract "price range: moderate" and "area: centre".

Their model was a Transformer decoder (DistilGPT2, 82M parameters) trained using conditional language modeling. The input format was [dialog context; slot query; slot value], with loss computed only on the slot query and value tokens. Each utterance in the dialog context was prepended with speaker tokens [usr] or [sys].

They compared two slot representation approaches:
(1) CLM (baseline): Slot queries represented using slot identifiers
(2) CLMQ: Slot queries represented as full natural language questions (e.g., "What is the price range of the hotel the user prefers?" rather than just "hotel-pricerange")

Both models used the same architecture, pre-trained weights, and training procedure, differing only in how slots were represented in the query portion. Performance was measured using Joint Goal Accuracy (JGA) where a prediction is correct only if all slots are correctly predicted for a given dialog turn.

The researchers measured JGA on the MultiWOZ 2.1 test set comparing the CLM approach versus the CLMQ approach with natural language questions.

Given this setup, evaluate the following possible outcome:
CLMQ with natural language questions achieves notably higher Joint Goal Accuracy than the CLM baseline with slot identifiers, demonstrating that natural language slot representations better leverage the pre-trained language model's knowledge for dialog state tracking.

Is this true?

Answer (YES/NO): YES